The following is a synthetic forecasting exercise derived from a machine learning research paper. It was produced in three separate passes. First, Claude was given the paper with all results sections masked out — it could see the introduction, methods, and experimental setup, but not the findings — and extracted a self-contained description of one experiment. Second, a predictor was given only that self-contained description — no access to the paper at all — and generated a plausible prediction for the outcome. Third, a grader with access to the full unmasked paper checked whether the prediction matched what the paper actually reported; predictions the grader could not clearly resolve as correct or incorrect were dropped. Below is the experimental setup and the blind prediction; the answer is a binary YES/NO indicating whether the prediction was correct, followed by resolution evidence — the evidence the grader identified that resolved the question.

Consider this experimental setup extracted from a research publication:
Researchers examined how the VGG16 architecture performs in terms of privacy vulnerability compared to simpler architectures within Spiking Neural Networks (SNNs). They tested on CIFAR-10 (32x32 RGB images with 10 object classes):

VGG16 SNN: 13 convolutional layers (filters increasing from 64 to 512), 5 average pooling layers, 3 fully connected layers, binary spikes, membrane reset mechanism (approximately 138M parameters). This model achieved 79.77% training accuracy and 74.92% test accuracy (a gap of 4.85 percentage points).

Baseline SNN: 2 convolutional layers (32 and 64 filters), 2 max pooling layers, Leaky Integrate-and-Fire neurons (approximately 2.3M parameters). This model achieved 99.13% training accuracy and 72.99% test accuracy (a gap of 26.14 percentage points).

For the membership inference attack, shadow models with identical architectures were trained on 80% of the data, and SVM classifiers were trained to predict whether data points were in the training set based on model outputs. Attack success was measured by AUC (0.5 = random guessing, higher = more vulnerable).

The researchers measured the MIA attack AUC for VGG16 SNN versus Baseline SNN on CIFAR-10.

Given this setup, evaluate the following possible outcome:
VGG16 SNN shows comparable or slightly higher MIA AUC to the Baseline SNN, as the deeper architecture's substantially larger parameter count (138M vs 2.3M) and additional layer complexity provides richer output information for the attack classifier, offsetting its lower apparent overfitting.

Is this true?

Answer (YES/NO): NO